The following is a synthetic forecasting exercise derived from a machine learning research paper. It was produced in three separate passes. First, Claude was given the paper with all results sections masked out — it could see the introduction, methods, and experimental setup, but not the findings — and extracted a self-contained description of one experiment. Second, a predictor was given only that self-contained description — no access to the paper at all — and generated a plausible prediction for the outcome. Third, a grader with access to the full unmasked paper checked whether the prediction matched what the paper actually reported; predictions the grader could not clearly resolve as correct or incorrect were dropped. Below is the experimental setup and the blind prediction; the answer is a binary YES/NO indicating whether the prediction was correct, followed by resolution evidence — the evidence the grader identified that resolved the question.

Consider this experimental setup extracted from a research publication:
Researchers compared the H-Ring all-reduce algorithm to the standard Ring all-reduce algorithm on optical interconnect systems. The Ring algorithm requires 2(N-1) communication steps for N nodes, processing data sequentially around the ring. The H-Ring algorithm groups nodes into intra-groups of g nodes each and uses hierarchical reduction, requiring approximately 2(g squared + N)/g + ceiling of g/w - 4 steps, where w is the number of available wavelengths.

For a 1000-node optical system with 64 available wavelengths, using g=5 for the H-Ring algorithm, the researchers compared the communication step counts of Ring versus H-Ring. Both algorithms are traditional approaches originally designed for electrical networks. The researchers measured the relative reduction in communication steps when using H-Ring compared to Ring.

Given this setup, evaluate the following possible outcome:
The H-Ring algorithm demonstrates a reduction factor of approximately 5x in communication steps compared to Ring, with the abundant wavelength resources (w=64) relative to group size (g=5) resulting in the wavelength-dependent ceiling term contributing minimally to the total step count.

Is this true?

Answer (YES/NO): YES